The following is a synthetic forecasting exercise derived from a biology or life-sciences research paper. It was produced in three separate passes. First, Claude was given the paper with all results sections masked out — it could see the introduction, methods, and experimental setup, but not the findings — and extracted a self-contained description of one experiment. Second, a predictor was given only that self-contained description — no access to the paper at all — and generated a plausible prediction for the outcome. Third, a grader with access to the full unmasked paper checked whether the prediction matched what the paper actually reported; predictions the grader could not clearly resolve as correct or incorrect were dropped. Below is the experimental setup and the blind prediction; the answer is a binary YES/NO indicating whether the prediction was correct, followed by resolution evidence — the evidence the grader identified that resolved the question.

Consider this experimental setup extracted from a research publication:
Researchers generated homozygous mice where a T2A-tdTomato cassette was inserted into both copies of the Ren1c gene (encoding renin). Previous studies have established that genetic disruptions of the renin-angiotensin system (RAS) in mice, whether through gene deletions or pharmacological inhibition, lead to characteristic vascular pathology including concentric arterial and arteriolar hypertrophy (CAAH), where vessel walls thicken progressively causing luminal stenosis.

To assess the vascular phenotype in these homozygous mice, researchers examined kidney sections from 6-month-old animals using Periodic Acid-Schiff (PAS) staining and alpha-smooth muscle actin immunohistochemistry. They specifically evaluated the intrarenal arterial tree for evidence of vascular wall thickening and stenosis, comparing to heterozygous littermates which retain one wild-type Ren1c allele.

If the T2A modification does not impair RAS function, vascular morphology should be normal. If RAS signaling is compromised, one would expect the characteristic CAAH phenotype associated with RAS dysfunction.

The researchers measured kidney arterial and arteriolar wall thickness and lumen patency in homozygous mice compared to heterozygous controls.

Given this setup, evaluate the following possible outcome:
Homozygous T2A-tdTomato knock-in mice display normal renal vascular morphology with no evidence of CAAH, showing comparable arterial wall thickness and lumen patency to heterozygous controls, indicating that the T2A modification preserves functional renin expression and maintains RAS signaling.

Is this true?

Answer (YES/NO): NO